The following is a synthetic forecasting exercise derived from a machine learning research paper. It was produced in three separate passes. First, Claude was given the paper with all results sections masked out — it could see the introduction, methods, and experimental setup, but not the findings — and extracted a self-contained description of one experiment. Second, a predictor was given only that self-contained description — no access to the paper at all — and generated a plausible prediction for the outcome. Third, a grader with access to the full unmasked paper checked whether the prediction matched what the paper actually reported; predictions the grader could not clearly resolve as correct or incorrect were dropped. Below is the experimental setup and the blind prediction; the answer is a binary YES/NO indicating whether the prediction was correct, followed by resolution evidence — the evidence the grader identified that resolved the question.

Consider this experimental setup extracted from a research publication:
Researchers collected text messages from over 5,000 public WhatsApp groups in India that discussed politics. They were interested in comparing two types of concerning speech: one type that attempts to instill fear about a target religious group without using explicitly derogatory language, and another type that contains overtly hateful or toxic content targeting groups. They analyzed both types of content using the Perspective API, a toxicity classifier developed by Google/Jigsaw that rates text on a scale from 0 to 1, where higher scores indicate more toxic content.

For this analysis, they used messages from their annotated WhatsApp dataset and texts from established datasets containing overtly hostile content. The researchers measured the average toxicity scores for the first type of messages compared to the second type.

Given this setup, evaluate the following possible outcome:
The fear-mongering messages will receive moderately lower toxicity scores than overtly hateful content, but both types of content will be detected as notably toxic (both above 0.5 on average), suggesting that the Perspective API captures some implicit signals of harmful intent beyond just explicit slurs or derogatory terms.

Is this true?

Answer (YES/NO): NO